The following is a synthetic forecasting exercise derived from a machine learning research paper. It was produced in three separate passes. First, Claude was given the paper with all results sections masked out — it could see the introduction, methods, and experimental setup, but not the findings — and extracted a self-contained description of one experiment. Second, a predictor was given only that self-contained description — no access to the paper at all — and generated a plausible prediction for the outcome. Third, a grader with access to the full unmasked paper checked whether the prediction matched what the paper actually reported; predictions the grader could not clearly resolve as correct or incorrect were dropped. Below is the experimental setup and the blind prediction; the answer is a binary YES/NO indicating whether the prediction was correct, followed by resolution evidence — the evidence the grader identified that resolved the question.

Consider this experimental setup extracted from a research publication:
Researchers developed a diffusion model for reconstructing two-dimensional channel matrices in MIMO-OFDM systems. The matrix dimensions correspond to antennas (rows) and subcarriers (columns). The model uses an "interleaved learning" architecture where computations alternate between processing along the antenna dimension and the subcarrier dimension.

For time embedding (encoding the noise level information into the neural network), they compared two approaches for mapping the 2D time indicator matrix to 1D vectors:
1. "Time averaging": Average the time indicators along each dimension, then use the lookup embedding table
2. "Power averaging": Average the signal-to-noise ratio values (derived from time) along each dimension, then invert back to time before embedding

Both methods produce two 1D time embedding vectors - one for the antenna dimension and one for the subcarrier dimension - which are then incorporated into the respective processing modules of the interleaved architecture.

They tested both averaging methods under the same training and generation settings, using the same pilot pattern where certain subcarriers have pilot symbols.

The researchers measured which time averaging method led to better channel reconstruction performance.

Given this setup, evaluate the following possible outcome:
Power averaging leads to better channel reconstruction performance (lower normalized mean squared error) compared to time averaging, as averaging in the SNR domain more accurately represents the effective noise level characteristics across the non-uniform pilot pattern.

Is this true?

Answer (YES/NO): NO